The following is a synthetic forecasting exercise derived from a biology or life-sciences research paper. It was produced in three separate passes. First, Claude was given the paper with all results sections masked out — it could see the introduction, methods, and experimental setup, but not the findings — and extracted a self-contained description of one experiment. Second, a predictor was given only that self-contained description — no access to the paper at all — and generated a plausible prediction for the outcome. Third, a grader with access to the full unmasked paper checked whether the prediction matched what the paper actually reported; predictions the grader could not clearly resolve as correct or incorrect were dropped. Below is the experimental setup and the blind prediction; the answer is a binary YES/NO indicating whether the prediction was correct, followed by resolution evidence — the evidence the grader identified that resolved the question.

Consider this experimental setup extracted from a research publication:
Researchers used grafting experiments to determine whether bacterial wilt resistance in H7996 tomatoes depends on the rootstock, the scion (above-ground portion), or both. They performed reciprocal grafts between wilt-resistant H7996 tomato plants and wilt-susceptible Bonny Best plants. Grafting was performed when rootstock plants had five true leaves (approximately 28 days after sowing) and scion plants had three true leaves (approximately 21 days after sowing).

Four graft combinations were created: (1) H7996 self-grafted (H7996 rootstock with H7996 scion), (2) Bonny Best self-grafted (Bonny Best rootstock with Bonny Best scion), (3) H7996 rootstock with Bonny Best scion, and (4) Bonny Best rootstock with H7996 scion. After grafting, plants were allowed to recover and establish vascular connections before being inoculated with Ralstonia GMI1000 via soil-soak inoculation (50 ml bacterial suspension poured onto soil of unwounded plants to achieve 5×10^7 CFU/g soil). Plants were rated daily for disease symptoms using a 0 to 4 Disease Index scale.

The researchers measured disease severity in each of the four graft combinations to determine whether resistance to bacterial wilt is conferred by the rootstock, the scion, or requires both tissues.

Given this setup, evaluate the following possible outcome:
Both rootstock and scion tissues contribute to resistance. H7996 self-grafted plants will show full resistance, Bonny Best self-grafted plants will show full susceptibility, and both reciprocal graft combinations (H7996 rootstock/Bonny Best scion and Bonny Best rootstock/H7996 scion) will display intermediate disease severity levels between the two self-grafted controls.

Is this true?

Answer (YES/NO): NO